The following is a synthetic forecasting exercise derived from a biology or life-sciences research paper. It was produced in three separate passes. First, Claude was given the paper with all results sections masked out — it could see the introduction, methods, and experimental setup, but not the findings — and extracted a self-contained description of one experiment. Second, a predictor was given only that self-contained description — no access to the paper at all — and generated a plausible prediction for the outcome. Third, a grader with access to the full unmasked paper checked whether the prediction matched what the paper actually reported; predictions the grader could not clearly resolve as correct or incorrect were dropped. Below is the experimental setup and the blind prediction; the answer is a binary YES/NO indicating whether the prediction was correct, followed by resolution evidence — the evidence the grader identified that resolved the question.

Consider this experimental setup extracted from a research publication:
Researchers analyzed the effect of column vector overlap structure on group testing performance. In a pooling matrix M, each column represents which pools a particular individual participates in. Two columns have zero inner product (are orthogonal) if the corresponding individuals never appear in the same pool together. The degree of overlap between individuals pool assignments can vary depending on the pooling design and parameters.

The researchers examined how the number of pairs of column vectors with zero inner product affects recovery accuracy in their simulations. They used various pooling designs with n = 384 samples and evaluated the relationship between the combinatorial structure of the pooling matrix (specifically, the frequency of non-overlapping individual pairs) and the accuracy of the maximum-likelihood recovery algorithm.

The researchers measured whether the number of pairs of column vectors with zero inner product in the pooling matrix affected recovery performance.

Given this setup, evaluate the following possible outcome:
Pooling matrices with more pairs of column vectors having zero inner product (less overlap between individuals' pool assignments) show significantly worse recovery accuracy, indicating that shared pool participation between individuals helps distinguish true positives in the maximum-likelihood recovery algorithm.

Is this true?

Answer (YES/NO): NO